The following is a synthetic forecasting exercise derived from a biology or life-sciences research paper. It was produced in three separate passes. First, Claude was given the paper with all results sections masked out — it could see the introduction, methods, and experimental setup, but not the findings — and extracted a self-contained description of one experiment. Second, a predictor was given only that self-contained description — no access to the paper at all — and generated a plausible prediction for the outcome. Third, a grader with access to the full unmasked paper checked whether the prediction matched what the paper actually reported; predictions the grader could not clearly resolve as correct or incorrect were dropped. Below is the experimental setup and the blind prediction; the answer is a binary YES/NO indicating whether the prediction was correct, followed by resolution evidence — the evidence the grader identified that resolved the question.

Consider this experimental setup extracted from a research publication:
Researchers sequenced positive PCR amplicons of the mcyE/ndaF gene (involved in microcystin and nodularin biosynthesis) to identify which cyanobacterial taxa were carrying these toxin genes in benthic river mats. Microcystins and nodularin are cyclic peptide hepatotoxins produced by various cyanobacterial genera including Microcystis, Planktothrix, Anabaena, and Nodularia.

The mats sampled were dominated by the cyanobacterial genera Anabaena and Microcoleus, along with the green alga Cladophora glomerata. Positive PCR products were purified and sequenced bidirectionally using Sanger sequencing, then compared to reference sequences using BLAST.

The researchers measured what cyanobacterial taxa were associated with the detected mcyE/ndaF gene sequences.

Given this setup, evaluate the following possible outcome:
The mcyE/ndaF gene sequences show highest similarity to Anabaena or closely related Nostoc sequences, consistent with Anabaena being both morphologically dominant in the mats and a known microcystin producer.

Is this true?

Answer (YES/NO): NO